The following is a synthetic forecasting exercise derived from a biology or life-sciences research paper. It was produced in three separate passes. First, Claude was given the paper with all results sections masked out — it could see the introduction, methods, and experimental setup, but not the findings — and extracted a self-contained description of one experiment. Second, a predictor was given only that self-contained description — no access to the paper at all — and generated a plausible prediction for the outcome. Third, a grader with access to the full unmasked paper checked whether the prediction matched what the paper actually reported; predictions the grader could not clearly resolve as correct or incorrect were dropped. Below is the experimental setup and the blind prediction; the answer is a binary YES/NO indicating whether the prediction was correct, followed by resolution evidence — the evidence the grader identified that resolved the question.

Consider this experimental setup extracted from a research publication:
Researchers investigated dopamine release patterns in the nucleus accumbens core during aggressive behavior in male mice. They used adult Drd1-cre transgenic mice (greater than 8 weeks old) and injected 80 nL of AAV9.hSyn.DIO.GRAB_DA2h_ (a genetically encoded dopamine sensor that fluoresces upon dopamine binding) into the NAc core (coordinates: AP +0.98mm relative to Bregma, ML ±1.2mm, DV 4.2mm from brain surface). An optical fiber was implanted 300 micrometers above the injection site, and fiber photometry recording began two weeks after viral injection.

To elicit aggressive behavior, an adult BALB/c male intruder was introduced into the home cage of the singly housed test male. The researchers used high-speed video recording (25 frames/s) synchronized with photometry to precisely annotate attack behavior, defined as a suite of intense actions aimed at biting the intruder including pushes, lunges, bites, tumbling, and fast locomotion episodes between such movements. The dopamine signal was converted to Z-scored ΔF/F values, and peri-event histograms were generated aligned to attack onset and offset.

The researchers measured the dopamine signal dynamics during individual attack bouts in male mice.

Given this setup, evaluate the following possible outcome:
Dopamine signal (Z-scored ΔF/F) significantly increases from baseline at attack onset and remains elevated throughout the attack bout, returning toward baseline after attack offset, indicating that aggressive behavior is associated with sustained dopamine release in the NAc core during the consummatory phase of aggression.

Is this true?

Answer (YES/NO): NO